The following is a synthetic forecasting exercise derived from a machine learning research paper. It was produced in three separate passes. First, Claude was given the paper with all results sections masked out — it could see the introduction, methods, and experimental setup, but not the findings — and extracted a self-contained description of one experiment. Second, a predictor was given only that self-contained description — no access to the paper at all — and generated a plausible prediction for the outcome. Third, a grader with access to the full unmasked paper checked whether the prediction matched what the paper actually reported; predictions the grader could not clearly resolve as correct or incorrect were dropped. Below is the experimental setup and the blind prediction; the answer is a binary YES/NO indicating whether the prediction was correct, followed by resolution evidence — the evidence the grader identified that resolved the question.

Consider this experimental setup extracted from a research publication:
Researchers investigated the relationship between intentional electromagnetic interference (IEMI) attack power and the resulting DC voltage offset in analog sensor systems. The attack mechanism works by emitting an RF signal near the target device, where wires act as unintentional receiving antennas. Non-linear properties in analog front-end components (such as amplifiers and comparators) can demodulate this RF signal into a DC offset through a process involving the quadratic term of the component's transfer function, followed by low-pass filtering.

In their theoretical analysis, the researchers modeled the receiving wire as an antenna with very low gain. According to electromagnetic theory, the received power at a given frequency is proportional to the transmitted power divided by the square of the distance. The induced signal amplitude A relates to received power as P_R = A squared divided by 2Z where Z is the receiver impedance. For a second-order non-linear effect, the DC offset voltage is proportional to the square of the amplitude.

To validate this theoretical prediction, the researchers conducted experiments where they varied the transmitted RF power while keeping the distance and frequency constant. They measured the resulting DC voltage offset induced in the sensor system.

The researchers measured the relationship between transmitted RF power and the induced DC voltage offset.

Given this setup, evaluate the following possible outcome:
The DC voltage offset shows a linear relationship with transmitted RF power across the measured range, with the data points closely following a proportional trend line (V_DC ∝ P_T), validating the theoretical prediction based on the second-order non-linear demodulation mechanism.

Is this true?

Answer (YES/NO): YES